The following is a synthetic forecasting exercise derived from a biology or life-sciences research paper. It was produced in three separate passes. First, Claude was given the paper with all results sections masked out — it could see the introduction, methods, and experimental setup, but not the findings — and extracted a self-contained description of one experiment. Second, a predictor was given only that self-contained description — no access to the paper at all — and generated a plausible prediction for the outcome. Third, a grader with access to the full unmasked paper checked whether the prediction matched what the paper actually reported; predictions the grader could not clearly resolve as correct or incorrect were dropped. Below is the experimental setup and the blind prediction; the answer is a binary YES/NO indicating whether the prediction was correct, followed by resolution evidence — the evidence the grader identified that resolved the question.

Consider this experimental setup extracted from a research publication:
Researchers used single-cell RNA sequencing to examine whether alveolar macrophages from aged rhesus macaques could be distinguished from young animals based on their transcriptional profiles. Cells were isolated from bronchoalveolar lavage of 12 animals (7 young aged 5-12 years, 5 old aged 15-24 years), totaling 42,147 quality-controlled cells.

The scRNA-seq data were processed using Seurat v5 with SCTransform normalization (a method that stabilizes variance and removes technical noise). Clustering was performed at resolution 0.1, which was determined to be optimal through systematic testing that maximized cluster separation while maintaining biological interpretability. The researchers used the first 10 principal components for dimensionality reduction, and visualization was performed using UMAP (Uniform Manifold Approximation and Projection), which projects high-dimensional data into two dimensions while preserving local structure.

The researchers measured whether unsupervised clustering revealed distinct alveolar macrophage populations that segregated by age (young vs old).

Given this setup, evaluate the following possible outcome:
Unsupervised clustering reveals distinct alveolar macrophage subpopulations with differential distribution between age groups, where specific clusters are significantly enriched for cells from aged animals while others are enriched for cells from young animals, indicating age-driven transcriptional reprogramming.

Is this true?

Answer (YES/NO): NO